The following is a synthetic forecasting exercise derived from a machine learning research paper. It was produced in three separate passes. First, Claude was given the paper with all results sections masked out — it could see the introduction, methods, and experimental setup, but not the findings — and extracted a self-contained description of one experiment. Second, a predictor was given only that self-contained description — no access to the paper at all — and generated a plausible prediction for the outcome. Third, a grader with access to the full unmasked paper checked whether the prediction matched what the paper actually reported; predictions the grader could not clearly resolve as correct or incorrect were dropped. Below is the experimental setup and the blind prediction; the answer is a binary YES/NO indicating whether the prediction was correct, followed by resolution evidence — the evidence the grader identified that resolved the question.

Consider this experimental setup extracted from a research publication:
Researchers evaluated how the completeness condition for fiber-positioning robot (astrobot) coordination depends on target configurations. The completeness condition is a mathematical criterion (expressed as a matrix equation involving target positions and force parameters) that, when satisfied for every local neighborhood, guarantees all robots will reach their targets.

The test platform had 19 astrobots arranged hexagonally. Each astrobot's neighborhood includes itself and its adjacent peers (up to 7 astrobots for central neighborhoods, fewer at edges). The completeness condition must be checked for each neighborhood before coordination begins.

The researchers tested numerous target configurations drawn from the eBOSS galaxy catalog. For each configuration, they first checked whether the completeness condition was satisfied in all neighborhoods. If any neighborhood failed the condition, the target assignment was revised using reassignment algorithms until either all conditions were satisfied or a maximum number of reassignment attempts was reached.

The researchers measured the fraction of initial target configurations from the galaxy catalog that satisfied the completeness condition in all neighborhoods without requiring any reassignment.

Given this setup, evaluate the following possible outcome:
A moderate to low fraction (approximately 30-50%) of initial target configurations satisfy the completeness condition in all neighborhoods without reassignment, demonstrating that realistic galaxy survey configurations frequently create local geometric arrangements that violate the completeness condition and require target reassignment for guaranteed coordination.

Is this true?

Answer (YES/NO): NO